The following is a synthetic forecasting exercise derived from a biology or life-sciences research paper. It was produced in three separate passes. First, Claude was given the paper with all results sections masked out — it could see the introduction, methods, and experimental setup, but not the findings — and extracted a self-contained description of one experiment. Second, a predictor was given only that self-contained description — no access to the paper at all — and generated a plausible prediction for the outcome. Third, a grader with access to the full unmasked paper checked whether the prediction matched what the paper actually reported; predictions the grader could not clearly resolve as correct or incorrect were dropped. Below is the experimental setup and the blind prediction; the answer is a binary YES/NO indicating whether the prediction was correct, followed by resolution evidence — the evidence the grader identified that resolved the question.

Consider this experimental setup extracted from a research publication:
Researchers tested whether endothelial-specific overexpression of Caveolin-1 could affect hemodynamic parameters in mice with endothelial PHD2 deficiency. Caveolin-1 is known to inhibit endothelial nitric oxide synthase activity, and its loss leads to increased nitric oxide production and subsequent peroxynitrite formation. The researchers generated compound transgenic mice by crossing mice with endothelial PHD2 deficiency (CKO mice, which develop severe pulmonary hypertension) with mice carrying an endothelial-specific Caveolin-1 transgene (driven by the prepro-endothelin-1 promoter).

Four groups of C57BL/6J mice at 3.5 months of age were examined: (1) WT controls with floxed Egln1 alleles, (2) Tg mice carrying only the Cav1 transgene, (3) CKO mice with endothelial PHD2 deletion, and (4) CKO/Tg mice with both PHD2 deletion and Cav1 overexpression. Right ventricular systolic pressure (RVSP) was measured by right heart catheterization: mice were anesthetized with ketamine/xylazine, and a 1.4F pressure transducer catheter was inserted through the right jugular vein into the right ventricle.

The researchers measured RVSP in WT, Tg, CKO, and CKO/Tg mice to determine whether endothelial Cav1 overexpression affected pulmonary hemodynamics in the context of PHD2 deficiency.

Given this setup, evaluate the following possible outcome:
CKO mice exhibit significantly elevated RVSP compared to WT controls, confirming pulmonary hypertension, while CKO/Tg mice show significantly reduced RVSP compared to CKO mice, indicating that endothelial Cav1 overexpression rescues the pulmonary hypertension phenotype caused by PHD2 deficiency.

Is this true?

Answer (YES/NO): NO